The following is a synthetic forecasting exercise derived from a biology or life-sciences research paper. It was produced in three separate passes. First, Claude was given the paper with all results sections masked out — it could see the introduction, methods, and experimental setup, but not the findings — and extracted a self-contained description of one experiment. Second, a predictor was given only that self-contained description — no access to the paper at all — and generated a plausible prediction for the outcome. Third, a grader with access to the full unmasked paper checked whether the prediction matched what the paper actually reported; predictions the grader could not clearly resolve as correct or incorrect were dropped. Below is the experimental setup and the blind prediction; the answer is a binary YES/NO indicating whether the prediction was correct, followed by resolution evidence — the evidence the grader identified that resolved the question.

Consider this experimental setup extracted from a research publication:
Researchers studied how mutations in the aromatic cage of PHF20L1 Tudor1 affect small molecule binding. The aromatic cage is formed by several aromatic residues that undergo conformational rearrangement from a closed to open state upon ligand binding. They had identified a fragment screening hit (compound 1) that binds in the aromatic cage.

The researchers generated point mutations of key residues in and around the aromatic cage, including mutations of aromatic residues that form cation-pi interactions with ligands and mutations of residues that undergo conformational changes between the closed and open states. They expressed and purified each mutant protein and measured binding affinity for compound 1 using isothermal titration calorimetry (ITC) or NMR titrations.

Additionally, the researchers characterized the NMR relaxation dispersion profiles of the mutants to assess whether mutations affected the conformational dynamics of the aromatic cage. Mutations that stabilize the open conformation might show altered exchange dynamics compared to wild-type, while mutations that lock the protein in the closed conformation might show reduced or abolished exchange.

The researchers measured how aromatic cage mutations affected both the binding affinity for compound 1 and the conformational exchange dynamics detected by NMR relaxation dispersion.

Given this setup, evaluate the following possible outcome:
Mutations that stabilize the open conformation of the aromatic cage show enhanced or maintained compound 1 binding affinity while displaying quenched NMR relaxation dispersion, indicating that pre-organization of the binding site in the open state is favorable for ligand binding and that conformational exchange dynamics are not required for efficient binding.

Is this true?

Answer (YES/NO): YES